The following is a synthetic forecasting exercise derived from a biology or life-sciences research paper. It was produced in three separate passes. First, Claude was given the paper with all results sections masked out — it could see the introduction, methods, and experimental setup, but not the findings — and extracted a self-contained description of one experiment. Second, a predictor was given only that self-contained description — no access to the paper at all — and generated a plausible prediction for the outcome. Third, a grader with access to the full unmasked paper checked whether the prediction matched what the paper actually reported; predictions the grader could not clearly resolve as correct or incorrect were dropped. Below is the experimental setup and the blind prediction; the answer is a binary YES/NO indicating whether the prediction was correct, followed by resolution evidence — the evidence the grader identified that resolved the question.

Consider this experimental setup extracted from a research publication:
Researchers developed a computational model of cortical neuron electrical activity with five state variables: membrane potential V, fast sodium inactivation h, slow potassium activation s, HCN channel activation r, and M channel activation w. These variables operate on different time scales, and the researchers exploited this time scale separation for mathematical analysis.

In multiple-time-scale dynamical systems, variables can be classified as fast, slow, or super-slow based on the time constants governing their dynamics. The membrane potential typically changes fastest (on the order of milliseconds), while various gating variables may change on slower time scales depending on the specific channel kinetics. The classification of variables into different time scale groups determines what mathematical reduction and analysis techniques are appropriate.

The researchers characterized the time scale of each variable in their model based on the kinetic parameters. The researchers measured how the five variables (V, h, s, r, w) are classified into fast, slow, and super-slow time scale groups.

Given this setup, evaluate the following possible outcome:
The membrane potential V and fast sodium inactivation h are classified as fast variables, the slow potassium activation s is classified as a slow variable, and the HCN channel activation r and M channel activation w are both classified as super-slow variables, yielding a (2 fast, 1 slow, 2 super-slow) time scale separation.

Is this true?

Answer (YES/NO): NO